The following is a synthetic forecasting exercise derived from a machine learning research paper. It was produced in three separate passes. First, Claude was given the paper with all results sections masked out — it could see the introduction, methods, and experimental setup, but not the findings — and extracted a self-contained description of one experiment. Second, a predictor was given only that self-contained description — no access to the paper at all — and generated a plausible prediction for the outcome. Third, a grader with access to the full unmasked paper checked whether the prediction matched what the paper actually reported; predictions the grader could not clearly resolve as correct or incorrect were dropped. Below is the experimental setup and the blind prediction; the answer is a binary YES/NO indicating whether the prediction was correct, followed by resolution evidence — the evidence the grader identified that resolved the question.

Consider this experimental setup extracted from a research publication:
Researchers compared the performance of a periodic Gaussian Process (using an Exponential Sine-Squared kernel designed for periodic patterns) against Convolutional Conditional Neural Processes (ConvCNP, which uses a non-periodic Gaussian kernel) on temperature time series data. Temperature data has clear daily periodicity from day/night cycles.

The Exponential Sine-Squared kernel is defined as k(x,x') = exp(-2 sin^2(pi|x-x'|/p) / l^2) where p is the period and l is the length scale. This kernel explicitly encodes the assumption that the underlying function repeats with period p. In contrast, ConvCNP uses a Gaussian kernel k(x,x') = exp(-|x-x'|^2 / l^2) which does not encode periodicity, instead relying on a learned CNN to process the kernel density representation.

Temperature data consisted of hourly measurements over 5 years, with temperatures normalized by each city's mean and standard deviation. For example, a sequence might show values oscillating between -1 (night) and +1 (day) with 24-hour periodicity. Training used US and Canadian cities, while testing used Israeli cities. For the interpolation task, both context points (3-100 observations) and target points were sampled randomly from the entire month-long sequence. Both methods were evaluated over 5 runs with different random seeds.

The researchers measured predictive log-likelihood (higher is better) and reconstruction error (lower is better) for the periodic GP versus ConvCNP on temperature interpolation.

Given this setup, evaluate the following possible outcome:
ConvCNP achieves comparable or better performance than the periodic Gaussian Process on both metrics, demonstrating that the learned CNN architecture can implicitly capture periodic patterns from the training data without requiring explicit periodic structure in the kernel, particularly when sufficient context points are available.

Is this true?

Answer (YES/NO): NO